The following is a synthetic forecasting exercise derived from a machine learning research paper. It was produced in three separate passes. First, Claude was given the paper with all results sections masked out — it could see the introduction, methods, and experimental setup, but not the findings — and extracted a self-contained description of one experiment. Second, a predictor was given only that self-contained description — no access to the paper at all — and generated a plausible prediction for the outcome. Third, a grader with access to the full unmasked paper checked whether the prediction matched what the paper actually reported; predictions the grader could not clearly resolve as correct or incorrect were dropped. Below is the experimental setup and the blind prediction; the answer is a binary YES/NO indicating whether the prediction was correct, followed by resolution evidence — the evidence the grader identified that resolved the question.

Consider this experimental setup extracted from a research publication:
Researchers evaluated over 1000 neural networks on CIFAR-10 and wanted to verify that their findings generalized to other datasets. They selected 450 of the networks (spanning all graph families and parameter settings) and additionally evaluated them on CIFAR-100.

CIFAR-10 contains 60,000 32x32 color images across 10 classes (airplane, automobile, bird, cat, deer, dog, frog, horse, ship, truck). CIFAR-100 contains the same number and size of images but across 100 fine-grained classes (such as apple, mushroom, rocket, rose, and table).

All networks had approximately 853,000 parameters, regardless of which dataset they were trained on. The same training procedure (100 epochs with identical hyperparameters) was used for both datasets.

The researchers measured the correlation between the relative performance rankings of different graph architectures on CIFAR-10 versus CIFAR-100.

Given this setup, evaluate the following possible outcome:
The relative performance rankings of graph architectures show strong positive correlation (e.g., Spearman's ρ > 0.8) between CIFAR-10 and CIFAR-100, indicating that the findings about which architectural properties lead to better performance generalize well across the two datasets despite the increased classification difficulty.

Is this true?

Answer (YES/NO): YES